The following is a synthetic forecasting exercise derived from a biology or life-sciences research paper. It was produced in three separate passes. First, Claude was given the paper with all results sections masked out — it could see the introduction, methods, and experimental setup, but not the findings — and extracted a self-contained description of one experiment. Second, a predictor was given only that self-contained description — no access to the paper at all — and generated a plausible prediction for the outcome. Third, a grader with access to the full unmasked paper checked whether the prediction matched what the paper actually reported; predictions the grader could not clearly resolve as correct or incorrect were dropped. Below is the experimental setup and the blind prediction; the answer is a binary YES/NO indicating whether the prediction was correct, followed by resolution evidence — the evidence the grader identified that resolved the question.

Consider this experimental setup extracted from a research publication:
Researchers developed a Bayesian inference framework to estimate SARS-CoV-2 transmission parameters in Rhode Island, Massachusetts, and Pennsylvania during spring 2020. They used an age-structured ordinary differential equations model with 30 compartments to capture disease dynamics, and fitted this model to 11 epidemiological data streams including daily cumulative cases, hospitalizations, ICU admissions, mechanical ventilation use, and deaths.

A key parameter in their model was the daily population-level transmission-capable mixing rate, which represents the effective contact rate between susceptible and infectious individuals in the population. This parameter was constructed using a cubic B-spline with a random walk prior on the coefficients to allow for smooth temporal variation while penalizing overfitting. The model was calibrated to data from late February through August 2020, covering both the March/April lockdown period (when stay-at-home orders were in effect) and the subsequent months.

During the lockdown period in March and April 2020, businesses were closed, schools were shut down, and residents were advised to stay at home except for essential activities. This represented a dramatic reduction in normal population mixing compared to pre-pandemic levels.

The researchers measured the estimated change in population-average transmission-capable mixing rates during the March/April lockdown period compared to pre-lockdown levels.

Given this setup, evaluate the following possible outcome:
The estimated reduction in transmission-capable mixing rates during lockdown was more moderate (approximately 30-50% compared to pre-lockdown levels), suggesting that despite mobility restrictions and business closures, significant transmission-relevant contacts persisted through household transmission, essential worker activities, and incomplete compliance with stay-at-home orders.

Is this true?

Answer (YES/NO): NO